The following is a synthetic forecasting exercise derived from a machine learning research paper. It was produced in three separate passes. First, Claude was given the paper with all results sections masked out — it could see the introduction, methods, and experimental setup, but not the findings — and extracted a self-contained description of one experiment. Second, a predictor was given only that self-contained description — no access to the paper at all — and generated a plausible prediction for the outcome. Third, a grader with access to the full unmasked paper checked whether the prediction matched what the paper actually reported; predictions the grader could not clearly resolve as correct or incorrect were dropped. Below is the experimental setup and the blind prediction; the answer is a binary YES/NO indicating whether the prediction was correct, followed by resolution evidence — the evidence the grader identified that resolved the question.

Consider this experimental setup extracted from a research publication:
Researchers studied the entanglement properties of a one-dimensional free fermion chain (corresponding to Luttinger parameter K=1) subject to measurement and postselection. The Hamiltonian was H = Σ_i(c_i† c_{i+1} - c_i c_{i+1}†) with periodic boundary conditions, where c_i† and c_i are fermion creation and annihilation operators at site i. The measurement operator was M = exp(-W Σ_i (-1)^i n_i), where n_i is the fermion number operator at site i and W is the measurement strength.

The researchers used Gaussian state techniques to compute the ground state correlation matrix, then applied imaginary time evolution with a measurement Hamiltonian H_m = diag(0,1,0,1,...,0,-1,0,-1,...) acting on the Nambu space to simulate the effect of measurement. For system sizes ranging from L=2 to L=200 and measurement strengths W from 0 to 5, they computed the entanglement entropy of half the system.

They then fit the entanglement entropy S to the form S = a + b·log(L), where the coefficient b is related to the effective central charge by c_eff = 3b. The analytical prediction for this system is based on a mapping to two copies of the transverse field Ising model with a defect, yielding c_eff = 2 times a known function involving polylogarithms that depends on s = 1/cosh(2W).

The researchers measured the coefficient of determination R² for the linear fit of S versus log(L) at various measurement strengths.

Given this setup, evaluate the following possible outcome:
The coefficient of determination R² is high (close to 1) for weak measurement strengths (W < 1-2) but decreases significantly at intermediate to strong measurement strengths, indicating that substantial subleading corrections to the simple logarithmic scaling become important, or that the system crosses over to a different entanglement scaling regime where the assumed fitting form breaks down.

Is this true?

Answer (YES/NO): NO